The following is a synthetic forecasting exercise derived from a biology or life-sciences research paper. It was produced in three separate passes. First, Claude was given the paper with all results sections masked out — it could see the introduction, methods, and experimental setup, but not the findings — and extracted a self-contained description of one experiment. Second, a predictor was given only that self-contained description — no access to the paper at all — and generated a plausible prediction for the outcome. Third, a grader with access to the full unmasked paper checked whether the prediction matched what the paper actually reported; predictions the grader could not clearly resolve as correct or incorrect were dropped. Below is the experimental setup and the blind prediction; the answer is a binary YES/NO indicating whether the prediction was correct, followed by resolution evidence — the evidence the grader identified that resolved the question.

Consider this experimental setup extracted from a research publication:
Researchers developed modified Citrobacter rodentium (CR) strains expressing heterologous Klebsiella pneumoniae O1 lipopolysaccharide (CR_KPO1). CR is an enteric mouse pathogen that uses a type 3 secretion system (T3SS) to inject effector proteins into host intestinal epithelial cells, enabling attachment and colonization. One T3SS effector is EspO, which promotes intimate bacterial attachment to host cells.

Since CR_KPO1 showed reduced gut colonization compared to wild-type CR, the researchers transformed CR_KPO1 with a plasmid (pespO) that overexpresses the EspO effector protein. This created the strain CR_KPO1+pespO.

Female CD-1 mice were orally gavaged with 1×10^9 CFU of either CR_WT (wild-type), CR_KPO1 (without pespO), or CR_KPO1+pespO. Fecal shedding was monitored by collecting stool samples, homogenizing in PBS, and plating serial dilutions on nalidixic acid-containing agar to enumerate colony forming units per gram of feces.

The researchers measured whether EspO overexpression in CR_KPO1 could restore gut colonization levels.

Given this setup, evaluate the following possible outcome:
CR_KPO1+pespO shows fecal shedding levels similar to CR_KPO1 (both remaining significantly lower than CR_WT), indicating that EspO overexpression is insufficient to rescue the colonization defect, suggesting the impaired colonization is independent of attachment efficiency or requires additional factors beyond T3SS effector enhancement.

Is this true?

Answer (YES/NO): NO